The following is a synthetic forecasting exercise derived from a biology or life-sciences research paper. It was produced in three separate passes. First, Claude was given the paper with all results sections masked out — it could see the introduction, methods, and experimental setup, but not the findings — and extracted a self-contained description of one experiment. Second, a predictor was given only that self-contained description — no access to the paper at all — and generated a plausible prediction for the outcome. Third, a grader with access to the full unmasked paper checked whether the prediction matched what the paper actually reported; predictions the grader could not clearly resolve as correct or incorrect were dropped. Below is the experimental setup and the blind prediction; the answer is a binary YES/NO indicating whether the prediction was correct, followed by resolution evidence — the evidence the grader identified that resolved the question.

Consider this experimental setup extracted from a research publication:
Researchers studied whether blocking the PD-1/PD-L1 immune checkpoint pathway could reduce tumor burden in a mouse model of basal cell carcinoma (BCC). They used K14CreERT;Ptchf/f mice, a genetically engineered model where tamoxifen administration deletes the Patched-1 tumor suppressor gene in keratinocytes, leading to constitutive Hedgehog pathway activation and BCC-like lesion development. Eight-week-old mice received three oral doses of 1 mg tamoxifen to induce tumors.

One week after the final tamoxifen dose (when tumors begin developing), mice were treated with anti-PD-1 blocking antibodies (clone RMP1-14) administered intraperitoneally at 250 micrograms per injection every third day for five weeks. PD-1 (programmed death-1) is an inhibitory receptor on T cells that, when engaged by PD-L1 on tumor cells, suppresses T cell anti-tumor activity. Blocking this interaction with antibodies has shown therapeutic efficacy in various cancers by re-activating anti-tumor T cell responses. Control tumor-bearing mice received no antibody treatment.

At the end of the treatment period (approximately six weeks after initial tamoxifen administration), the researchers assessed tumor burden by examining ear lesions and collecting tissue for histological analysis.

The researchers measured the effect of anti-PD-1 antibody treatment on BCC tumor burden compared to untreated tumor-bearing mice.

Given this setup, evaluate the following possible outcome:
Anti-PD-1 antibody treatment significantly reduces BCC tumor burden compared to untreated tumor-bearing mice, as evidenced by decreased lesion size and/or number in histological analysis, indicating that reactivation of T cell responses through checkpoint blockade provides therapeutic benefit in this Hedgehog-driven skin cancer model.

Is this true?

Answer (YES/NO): NO